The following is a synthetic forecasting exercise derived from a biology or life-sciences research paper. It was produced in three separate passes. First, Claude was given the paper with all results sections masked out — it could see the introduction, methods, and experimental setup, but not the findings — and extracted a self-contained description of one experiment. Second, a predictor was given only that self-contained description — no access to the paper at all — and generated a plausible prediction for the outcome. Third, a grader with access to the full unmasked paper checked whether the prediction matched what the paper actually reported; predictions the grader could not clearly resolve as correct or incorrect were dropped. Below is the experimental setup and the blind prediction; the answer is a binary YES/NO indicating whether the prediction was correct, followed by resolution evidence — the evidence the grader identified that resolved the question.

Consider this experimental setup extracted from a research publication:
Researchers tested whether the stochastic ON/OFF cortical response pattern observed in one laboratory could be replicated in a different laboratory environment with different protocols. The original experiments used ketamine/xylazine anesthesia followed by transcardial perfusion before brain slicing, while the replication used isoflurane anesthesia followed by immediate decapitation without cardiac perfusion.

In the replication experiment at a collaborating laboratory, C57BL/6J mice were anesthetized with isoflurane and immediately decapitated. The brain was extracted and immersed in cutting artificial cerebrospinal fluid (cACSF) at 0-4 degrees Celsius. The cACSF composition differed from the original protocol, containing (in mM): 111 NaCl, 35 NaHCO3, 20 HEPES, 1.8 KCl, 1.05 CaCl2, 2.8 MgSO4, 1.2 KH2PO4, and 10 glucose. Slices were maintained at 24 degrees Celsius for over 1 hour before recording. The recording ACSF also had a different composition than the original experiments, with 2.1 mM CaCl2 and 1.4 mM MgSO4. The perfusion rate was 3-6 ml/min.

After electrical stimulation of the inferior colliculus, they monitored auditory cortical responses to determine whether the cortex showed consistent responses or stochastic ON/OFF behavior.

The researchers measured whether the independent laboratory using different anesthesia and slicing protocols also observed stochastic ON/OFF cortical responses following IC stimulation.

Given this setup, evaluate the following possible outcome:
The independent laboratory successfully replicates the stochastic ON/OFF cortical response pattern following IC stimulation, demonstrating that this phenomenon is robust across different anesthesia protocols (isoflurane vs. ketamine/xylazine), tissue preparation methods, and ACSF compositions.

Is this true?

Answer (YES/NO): YES